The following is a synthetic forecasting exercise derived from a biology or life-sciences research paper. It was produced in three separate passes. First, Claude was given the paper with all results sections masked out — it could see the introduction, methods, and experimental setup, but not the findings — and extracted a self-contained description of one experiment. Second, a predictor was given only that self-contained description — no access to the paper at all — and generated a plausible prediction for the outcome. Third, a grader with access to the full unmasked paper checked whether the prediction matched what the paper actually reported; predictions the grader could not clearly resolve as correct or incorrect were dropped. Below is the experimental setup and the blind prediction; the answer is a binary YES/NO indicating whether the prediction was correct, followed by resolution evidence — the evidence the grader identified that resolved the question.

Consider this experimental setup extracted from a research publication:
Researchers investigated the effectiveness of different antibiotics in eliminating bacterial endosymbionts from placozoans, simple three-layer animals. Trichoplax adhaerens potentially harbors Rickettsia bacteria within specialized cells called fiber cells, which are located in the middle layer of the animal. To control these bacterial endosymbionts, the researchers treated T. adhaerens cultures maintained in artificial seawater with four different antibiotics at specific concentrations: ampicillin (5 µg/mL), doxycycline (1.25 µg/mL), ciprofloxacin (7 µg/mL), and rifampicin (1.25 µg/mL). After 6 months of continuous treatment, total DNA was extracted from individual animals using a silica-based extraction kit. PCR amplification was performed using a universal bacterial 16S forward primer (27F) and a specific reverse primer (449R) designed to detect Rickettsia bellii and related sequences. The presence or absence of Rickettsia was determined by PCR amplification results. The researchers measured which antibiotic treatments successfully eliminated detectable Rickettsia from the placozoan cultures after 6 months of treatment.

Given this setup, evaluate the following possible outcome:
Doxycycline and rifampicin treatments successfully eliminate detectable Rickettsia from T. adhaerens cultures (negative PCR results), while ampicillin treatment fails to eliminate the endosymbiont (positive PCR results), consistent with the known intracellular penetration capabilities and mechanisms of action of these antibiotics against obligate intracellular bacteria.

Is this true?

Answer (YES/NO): NO